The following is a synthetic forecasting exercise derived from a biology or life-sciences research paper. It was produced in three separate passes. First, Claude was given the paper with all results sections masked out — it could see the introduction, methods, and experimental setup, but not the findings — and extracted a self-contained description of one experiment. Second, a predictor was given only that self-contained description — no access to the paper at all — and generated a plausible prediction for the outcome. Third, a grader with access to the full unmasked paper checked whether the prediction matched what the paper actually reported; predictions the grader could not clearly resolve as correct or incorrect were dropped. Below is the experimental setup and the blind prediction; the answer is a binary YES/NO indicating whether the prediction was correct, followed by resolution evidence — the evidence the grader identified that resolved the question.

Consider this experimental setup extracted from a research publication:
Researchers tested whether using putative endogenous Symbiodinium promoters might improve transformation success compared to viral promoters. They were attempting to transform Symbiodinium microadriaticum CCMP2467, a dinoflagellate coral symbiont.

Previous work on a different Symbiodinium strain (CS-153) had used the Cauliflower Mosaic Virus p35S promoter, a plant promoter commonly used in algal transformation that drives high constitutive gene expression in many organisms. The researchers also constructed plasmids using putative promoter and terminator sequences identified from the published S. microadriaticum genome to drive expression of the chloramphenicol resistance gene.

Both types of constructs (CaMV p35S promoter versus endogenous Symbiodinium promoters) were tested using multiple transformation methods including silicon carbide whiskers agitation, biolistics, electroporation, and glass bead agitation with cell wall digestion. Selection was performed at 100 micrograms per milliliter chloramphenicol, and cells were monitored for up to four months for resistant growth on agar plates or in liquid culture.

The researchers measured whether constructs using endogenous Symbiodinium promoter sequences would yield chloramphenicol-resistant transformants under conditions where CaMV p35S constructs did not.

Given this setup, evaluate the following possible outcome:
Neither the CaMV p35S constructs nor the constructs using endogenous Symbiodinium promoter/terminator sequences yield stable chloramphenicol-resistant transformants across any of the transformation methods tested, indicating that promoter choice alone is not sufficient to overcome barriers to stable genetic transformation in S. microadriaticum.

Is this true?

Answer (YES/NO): YES